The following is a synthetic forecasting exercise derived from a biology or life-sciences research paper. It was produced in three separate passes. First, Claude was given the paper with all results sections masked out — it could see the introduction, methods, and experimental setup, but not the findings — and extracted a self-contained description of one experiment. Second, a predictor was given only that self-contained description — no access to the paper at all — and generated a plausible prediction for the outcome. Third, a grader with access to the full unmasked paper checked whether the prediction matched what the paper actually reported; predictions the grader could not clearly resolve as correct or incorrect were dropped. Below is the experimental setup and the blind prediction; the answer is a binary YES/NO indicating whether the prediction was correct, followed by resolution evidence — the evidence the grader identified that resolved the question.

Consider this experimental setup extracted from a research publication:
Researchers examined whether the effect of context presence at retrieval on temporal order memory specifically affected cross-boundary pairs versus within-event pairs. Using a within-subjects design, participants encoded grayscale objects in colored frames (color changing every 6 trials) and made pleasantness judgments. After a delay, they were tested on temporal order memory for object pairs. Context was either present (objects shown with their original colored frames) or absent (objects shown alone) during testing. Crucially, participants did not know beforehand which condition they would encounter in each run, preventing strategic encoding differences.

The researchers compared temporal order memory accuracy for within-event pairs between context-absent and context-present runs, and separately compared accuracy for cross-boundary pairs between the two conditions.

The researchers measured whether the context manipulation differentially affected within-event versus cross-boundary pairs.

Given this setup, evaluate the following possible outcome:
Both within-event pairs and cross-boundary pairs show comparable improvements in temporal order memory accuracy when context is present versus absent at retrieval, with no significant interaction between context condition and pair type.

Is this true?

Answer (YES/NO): NO